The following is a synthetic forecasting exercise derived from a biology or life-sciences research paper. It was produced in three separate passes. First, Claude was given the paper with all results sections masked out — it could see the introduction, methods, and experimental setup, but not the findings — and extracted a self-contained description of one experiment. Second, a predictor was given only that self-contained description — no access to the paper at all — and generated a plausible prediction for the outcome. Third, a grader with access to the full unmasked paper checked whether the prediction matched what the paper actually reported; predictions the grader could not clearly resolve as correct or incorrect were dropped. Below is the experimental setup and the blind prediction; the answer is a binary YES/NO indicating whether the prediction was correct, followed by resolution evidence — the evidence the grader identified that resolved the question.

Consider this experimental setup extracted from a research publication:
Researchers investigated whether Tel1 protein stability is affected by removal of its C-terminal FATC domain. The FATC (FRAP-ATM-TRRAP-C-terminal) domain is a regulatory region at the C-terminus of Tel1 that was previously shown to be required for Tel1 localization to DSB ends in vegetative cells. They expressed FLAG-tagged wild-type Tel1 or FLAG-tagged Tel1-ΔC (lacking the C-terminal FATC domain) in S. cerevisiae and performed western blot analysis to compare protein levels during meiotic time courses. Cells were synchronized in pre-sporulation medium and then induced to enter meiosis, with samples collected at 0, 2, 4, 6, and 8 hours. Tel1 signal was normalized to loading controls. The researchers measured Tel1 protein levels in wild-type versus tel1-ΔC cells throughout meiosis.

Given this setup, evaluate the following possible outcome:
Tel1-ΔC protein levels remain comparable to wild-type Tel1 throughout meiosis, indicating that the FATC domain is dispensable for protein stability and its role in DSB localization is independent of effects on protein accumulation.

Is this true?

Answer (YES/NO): NO